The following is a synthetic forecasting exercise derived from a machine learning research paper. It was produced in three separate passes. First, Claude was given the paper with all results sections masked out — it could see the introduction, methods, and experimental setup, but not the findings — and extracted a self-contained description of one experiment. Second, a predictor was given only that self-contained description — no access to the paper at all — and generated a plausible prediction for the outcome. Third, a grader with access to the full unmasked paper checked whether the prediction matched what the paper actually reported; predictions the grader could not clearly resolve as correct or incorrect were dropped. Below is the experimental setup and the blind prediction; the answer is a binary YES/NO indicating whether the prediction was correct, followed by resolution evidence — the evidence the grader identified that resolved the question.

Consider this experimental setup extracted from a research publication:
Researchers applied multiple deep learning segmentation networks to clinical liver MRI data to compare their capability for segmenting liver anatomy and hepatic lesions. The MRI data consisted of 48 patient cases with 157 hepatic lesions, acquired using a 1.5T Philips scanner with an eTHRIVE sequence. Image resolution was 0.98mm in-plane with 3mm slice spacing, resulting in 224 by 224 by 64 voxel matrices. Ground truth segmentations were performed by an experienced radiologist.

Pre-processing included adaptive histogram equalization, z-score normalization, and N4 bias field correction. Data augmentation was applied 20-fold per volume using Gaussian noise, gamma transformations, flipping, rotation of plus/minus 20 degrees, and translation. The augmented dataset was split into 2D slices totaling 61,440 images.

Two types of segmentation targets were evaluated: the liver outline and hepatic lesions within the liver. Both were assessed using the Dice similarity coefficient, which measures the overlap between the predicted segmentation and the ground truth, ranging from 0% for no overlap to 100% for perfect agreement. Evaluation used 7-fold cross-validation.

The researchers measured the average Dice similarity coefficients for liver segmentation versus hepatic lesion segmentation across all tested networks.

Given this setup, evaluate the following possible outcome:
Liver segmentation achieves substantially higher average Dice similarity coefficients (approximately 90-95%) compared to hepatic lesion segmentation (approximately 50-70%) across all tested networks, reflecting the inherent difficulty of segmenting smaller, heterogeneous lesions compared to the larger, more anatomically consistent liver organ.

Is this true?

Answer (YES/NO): NO